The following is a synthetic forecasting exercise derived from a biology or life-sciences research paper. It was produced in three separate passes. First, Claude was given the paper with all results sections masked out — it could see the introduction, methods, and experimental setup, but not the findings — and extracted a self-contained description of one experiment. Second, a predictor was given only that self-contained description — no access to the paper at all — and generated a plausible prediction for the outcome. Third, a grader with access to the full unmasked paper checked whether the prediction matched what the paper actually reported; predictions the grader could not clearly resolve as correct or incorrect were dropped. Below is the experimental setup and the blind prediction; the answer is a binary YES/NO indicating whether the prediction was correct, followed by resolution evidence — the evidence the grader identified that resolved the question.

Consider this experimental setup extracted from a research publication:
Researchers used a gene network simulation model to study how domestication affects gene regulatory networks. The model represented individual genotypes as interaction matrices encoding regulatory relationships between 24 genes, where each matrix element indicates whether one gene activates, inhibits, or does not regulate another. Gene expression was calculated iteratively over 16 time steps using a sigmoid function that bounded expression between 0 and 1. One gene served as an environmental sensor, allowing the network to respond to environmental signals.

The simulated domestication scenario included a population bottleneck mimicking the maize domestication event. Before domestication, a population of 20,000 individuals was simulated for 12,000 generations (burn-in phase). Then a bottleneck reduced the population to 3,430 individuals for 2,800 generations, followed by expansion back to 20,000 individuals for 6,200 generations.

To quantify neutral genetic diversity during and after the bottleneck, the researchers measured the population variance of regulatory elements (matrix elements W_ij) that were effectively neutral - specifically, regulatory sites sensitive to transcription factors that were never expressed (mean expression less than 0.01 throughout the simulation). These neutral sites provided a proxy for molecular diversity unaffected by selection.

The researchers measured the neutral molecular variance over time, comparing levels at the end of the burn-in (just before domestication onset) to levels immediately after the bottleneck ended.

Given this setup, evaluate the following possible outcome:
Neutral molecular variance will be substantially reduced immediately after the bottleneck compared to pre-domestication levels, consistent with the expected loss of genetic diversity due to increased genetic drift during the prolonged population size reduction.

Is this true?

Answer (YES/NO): YES